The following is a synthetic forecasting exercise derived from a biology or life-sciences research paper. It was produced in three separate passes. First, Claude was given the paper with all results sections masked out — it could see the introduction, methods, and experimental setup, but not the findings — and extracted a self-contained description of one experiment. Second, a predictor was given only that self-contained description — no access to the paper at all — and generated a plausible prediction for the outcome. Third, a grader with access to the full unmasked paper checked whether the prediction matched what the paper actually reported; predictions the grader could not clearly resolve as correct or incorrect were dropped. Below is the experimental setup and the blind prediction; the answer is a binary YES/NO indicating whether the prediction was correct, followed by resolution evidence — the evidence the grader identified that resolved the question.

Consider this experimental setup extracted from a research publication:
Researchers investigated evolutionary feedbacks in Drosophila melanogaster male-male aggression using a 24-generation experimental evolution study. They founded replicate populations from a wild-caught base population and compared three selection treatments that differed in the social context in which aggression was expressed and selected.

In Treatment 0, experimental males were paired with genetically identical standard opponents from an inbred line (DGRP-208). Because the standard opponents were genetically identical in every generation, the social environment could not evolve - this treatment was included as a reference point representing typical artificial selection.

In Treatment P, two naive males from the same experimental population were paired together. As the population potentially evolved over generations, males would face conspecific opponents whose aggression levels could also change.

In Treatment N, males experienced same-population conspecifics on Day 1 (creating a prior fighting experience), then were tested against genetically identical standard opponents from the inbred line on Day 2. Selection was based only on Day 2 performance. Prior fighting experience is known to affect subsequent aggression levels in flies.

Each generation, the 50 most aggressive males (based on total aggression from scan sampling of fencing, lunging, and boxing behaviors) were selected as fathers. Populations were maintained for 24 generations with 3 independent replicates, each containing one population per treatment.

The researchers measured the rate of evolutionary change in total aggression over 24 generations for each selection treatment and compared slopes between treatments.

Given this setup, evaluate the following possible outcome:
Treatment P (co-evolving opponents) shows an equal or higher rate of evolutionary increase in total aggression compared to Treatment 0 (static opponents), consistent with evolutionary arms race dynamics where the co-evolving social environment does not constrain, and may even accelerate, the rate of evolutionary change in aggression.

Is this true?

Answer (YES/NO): YES